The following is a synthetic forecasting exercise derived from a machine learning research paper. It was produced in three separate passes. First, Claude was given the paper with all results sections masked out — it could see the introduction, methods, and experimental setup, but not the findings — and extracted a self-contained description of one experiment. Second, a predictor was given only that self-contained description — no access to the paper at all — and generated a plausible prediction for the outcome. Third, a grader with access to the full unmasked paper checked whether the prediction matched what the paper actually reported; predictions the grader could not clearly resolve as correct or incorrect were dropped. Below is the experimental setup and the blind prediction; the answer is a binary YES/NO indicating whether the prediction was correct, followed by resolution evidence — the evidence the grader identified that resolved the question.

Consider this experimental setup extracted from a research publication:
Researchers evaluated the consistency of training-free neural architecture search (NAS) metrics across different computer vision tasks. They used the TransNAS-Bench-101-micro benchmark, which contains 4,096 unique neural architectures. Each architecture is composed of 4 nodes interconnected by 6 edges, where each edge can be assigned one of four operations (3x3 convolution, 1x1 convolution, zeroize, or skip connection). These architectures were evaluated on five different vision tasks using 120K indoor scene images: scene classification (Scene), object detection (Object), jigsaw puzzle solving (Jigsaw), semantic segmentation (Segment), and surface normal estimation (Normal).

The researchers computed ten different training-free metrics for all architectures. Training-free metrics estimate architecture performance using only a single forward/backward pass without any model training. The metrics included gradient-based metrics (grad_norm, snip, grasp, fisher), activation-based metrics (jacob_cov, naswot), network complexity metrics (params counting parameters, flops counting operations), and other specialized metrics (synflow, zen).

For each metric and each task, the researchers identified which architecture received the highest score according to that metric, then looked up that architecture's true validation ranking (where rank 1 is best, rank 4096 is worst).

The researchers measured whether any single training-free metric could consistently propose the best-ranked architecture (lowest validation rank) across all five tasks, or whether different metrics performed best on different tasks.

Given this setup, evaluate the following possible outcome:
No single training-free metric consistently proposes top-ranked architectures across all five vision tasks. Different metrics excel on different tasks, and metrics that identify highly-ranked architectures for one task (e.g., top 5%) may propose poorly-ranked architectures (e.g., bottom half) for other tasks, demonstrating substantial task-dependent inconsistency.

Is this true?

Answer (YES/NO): YES